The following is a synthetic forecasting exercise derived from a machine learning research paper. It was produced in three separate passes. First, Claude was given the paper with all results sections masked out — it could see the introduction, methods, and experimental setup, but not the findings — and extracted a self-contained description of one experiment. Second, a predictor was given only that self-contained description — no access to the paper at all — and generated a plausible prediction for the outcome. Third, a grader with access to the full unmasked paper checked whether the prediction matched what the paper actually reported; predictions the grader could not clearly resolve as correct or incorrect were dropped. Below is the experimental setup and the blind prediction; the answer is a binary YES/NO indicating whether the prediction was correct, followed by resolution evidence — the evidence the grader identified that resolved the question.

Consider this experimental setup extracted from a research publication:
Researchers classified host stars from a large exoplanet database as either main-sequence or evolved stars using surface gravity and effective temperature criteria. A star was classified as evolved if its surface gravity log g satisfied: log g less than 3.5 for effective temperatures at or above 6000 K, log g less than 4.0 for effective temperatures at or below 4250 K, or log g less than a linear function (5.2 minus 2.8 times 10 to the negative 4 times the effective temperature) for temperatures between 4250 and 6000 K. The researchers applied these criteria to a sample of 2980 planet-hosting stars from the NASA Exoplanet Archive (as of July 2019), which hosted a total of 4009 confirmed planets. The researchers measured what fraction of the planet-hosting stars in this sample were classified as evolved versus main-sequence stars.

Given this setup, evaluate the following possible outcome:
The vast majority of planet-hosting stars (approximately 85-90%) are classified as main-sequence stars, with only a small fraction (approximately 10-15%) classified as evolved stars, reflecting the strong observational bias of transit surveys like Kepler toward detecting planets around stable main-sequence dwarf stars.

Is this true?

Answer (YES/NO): NO